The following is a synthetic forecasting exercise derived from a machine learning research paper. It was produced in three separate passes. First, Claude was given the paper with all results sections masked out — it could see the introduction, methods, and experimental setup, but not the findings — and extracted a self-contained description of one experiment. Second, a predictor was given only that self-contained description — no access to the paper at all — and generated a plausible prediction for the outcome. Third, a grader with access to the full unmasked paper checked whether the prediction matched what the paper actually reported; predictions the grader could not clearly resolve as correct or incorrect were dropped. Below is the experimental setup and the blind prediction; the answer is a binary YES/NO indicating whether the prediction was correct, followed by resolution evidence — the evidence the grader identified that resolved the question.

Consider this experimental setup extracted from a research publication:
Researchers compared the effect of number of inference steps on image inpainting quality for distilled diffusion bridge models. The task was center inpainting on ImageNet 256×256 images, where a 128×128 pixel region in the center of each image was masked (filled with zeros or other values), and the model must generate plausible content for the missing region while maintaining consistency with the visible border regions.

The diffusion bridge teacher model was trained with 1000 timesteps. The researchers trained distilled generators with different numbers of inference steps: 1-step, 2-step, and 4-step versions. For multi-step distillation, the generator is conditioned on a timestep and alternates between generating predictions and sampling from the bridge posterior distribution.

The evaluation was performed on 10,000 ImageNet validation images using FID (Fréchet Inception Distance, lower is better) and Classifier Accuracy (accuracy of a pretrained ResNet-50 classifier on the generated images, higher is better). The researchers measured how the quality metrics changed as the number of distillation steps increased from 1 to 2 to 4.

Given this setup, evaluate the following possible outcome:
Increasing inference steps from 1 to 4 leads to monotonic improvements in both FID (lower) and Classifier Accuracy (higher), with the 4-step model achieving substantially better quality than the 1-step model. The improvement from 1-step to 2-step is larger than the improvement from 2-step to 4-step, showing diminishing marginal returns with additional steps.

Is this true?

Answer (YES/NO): NO